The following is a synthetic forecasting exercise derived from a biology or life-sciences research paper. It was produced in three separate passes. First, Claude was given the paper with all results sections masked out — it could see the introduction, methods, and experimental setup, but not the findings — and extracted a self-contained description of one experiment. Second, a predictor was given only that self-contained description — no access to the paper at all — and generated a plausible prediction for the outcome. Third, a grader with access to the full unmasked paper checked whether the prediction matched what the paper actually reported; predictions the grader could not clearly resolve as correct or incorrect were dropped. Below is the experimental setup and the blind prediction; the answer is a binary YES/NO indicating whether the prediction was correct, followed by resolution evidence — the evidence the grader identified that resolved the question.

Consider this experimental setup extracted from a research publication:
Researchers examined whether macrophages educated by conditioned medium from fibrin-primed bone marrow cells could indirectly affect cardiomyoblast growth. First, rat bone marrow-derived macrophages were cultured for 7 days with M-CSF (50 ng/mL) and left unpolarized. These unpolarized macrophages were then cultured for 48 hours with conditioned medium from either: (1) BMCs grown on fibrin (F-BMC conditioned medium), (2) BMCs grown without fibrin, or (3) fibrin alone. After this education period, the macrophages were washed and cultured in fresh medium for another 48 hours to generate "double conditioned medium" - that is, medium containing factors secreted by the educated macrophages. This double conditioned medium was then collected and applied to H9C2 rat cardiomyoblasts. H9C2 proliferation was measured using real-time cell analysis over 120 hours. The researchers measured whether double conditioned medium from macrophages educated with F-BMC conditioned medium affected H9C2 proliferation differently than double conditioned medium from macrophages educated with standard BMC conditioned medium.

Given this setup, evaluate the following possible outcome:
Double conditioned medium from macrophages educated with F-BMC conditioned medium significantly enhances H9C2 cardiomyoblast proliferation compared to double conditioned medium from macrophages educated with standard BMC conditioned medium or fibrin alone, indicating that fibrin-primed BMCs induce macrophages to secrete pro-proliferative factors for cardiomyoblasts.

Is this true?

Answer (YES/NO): NO